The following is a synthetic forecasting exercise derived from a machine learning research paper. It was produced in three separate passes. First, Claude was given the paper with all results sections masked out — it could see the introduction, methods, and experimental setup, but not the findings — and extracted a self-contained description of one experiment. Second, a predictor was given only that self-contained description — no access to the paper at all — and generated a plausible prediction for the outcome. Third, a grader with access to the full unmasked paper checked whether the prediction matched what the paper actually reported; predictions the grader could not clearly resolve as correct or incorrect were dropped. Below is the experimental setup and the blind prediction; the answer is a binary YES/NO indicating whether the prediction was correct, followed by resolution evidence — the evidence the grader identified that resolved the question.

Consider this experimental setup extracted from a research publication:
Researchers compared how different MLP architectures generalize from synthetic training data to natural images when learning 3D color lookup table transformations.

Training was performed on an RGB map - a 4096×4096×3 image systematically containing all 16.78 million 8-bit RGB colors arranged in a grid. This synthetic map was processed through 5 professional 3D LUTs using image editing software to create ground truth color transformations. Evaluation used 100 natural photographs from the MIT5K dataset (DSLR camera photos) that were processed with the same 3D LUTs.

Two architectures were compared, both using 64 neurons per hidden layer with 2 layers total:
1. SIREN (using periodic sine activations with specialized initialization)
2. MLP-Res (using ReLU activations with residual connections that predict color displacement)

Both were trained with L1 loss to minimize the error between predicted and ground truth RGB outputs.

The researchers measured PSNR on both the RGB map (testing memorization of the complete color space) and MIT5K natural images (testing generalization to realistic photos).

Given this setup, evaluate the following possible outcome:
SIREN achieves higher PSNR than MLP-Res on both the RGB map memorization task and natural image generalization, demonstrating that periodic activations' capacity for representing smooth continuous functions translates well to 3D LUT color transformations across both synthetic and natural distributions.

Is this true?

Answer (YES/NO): YES